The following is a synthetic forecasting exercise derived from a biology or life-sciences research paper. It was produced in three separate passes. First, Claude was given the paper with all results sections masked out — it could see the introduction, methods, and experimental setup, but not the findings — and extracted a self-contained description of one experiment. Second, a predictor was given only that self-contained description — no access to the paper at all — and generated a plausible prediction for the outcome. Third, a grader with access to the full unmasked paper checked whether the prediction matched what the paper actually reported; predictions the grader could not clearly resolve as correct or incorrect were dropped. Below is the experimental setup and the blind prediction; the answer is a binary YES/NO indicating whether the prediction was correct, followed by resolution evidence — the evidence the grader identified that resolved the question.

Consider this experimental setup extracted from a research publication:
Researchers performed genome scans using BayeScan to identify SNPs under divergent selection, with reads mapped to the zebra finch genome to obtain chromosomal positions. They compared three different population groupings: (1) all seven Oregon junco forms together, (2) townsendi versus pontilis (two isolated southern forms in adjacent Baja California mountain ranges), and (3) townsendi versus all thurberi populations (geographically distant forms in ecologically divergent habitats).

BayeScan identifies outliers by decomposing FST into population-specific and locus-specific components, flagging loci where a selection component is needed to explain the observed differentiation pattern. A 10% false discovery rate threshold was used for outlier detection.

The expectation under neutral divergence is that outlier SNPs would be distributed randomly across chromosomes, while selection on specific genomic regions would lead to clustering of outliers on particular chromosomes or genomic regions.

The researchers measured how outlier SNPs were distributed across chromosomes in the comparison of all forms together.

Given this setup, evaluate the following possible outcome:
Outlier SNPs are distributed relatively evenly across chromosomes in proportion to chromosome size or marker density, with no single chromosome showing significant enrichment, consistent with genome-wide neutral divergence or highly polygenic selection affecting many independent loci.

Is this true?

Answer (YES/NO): YES